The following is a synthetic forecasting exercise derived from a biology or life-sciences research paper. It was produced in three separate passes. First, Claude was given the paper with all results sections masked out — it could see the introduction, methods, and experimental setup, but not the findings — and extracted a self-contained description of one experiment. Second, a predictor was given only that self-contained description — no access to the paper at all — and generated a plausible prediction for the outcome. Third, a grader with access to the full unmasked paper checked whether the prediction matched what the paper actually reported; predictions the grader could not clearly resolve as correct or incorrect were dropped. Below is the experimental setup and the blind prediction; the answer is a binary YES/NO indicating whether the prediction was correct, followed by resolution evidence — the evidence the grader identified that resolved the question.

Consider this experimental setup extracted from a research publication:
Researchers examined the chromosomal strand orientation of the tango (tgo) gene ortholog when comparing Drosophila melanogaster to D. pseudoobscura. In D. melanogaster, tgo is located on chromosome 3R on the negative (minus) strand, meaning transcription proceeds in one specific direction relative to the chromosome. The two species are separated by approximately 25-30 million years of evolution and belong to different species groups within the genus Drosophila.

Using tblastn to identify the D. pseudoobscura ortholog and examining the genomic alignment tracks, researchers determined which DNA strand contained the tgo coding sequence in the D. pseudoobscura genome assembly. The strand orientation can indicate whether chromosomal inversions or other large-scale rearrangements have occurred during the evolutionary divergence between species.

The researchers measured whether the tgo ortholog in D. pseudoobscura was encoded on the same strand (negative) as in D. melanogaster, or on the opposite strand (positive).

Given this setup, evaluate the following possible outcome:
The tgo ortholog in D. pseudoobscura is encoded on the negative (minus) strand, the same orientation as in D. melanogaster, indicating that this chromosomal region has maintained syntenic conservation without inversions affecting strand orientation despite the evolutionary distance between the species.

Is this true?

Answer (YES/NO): NO